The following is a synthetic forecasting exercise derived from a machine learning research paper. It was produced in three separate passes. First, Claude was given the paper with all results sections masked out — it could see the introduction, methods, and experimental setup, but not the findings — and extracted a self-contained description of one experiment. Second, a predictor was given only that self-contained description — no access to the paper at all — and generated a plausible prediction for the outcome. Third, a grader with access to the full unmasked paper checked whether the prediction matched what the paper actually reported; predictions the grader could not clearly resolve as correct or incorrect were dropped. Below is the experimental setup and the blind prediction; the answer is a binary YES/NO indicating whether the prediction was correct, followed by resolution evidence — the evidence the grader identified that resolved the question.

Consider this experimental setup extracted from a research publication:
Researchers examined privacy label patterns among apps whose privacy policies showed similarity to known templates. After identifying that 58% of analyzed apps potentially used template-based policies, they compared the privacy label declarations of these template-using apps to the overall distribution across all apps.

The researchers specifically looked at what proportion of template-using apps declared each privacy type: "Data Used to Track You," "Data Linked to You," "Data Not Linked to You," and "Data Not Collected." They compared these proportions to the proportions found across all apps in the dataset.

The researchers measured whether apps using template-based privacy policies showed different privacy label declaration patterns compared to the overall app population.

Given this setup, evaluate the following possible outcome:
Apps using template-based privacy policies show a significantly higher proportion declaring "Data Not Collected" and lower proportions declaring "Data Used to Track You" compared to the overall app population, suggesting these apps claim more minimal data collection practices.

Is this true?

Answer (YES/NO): NO